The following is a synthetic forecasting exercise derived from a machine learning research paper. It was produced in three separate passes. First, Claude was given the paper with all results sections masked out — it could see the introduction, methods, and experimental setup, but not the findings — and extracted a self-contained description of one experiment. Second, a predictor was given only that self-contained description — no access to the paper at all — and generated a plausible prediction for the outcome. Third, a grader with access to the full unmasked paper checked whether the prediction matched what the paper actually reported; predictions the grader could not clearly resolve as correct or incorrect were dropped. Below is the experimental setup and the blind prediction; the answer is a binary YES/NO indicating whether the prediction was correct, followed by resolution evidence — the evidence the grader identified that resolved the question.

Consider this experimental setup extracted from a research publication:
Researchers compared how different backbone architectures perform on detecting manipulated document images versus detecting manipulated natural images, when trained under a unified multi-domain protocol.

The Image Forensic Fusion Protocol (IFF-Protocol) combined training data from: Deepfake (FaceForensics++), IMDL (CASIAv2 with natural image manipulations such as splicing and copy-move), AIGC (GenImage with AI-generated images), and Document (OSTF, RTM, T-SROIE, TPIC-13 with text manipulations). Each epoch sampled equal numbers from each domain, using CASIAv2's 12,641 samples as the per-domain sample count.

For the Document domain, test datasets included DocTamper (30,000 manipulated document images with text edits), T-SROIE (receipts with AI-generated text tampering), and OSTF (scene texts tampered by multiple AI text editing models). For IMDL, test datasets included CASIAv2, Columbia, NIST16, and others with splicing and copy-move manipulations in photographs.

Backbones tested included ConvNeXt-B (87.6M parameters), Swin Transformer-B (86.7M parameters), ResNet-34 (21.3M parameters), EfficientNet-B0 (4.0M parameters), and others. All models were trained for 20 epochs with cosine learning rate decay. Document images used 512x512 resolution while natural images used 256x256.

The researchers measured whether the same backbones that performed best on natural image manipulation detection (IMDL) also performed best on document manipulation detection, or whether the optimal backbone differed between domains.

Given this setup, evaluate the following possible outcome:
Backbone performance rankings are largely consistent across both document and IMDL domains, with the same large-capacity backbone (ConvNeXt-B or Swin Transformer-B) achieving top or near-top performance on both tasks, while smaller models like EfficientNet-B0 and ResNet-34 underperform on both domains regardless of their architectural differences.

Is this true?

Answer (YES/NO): YES